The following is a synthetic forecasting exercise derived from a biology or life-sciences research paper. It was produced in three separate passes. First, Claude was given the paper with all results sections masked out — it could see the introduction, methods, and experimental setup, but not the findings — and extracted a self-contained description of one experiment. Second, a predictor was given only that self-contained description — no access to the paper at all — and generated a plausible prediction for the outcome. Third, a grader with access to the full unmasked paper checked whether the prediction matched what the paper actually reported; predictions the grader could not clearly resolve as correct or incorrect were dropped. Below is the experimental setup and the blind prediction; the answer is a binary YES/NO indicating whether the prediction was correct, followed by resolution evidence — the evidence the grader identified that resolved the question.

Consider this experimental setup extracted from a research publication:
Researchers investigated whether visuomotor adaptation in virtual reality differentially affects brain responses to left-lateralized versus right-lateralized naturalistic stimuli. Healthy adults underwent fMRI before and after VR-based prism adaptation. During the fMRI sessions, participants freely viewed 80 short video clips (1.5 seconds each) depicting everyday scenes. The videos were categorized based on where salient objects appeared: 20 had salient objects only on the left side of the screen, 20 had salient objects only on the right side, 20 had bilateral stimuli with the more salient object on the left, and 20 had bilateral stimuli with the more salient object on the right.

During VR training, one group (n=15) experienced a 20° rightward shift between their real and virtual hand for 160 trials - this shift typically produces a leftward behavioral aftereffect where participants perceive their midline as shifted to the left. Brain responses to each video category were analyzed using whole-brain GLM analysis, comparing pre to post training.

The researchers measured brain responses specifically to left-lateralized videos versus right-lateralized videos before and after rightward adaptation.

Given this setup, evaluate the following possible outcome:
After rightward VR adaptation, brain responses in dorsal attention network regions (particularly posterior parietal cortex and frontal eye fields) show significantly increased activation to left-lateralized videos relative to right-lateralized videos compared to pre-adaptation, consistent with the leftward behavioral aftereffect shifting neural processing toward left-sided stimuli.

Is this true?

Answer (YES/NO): NO